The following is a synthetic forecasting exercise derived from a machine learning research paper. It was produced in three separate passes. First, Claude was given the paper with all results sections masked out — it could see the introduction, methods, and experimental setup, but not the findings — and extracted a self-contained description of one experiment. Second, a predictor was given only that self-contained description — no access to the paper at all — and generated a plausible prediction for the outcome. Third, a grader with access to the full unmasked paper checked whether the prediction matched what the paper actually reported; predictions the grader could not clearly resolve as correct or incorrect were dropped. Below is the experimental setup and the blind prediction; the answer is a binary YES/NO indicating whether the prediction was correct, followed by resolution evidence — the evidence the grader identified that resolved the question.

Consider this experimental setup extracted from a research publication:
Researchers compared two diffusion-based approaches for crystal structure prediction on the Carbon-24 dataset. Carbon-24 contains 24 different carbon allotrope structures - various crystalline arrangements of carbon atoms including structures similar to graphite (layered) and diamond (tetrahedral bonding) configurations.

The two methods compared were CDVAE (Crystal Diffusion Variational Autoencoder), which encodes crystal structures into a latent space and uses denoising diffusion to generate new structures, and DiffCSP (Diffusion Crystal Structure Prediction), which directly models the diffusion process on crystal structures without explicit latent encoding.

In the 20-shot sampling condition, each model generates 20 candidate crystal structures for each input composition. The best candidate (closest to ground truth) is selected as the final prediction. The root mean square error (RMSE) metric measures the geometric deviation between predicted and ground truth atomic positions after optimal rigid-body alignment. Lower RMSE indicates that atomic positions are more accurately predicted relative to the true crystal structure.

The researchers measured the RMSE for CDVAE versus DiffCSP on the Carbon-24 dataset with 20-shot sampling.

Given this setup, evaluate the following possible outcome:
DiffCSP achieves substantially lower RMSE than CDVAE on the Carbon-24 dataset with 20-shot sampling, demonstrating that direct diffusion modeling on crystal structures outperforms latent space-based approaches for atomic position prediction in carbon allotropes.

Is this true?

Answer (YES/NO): NO